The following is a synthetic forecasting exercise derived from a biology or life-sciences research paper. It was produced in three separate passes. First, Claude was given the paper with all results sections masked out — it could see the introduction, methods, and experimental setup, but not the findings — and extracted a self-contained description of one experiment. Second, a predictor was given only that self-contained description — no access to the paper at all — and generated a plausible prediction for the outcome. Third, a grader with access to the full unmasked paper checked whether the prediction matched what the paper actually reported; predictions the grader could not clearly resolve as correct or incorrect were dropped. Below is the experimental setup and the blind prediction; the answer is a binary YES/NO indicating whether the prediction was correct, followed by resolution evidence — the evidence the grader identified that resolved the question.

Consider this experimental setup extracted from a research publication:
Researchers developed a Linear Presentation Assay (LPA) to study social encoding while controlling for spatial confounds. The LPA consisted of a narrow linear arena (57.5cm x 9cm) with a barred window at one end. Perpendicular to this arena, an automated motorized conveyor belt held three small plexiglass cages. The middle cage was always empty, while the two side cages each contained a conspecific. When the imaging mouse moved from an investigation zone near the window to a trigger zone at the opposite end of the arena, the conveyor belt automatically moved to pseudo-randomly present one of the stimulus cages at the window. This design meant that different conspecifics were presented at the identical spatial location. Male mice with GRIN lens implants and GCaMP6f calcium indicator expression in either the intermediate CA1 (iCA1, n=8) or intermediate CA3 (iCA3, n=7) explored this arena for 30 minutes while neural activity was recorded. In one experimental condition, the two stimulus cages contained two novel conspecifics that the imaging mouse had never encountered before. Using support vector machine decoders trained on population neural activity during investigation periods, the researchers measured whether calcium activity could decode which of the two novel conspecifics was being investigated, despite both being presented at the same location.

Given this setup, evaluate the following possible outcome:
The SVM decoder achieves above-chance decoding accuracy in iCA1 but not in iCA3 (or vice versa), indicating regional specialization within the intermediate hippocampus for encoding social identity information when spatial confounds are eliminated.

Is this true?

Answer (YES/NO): YES